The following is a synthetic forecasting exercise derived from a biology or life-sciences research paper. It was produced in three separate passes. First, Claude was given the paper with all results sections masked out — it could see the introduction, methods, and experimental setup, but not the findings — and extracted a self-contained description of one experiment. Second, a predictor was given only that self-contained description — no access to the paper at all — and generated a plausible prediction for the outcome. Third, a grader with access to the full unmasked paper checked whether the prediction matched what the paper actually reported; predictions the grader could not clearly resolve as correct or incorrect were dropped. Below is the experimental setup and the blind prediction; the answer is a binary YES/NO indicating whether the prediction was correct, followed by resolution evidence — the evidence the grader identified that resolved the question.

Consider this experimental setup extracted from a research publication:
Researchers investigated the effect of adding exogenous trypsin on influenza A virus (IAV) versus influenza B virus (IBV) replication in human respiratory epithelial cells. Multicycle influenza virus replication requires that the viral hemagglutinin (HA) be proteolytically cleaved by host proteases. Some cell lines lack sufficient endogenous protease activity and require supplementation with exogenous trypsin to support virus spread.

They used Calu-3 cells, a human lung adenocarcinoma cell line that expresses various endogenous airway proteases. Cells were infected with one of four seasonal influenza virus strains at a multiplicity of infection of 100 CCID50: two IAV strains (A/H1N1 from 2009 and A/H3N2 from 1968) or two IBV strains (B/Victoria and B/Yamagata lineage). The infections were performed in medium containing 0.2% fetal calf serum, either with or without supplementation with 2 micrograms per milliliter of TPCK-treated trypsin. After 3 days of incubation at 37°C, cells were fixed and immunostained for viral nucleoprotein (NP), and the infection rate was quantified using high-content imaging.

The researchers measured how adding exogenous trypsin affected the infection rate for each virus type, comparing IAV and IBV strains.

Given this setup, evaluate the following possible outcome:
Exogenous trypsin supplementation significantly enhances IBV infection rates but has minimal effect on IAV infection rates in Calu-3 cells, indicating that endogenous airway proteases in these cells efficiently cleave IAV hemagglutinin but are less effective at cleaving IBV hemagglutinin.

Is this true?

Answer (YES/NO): NO